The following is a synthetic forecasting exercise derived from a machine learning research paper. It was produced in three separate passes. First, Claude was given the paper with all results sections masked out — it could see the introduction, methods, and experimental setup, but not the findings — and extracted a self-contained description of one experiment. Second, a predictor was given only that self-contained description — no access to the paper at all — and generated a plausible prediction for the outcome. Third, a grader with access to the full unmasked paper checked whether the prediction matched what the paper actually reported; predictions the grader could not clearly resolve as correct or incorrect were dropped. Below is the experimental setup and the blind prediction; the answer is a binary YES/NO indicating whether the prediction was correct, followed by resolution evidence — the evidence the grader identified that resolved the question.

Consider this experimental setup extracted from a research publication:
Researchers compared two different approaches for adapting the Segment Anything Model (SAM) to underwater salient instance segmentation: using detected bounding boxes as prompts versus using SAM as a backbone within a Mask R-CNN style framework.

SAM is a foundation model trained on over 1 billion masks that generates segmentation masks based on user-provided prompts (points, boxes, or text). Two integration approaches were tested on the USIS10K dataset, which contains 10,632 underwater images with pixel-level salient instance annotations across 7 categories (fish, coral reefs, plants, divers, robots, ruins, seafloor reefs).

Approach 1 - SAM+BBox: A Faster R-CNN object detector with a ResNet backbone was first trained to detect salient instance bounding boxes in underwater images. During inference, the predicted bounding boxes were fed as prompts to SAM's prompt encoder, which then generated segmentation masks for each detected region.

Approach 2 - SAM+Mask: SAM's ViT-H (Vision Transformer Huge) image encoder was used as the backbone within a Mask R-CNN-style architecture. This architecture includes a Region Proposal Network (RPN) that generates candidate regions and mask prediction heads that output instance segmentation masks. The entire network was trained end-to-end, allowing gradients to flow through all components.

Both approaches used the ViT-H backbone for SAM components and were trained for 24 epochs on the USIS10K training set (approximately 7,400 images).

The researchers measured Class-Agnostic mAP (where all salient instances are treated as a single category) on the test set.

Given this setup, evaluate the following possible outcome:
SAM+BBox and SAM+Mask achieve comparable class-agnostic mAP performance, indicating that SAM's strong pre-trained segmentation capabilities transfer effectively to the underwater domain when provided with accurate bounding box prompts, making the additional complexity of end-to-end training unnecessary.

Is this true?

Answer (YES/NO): NO